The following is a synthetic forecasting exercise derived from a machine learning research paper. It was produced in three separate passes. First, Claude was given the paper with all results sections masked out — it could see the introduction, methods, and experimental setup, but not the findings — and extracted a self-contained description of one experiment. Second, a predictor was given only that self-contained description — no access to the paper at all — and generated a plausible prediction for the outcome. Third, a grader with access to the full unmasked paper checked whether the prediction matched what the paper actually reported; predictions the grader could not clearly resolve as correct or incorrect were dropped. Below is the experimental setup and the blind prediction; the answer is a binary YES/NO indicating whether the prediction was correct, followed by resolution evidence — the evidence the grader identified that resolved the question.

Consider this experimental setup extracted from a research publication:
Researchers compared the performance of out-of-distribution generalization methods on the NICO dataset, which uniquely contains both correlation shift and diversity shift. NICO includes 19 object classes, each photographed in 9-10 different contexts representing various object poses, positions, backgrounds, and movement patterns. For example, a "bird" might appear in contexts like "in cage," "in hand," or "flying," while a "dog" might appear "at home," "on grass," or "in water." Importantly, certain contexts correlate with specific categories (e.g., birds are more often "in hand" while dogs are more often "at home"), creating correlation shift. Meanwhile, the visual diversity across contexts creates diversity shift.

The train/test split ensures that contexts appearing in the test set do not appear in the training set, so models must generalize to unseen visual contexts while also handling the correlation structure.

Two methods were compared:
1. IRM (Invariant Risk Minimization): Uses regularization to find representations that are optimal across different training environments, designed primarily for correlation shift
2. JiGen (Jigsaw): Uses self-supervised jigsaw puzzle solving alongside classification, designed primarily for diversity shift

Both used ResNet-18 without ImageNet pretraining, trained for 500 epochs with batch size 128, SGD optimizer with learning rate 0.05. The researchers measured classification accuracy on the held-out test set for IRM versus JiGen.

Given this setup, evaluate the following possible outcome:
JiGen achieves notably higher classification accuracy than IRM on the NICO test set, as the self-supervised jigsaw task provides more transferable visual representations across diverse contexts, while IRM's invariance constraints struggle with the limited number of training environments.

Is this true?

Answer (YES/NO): YES